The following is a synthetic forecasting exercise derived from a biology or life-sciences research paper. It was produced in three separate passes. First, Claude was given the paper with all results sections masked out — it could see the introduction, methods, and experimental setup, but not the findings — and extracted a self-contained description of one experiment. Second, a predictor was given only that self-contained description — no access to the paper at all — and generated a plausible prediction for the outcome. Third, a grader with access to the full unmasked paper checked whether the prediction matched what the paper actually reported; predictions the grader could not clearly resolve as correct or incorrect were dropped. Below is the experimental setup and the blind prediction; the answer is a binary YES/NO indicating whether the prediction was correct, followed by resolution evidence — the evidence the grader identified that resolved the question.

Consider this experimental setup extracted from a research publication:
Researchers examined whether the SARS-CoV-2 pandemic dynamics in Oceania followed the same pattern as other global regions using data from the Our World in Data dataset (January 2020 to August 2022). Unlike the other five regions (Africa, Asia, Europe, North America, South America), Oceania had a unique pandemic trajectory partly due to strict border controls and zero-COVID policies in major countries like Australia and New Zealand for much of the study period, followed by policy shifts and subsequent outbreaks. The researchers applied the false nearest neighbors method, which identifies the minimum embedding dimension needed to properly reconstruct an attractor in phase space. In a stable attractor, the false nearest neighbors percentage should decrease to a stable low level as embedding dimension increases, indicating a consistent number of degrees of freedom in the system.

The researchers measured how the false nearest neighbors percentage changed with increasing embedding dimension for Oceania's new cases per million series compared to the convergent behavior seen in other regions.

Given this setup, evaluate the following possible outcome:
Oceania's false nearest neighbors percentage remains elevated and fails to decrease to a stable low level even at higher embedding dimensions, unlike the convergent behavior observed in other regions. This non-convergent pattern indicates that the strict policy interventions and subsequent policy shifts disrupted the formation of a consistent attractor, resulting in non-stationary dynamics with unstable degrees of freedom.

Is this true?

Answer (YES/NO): NO